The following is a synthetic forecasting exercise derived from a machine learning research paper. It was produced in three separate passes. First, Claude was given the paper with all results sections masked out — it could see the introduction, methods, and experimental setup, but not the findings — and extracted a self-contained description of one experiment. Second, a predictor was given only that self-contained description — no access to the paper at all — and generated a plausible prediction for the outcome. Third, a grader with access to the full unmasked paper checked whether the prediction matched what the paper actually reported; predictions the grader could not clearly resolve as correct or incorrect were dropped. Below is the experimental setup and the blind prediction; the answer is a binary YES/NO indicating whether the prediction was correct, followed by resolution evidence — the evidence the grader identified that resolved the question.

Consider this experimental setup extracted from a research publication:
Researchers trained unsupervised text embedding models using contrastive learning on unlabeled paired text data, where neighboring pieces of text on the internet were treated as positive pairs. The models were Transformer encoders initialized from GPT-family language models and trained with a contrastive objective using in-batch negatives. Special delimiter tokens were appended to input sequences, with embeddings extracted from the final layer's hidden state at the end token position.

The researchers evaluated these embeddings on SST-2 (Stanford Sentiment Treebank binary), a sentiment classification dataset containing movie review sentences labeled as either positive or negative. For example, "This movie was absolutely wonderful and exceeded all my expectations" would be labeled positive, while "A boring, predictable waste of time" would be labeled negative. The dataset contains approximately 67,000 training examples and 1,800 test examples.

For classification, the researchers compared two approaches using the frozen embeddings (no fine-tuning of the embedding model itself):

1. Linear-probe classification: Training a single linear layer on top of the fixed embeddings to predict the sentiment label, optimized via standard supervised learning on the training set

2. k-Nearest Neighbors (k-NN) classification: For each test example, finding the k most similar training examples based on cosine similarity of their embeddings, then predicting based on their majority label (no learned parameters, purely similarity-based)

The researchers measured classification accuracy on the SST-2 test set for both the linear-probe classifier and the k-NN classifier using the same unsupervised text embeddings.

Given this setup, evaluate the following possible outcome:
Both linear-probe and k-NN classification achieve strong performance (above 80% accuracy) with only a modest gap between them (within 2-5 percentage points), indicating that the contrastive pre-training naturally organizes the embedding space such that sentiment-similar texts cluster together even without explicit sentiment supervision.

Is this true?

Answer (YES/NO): YES